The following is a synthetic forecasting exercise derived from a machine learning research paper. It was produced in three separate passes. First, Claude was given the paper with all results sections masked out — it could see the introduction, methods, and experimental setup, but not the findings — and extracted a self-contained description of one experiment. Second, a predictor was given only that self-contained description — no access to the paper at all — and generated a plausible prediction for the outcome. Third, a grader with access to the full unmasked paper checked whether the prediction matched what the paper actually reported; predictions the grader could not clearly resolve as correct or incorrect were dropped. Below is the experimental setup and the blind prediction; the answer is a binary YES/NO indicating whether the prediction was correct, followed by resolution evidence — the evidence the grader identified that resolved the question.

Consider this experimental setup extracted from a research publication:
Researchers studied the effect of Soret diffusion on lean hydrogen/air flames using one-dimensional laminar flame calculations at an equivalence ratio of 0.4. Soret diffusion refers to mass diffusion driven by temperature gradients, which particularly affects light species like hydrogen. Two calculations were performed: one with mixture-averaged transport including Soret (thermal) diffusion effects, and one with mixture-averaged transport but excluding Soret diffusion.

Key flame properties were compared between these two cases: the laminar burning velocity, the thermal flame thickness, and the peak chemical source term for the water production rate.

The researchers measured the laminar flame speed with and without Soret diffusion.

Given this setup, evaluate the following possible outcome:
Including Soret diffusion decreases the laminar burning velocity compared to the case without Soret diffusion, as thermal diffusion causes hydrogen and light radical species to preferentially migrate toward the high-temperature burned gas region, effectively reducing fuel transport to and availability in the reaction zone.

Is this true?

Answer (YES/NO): NO